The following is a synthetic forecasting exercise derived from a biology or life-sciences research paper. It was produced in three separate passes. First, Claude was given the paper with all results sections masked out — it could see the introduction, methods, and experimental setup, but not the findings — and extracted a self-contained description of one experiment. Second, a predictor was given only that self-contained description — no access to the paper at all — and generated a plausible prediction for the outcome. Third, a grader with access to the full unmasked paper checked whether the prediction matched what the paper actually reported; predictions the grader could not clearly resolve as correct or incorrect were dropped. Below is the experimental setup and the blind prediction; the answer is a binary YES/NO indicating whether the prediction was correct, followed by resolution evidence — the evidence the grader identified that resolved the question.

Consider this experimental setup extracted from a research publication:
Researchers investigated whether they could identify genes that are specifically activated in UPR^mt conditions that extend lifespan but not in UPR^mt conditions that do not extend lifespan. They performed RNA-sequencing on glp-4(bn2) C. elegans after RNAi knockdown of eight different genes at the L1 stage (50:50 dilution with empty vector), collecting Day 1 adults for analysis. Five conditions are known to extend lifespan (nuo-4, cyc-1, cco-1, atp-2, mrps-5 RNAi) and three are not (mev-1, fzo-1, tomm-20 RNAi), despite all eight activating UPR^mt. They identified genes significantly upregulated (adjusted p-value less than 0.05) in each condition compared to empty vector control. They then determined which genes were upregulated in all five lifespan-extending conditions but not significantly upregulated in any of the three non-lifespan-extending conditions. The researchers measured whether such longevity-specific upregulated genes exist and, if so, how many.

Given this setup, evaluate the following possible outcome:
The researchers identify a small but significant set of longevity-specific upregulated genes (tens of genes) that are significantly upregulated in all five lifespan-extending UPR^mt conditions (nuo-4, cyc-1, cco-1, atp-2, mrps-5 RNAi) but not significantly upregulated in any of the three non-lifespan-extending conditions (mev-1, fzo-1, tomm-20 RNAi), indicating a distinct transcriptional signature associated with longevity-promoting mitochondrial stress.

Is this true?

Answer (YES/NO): NO